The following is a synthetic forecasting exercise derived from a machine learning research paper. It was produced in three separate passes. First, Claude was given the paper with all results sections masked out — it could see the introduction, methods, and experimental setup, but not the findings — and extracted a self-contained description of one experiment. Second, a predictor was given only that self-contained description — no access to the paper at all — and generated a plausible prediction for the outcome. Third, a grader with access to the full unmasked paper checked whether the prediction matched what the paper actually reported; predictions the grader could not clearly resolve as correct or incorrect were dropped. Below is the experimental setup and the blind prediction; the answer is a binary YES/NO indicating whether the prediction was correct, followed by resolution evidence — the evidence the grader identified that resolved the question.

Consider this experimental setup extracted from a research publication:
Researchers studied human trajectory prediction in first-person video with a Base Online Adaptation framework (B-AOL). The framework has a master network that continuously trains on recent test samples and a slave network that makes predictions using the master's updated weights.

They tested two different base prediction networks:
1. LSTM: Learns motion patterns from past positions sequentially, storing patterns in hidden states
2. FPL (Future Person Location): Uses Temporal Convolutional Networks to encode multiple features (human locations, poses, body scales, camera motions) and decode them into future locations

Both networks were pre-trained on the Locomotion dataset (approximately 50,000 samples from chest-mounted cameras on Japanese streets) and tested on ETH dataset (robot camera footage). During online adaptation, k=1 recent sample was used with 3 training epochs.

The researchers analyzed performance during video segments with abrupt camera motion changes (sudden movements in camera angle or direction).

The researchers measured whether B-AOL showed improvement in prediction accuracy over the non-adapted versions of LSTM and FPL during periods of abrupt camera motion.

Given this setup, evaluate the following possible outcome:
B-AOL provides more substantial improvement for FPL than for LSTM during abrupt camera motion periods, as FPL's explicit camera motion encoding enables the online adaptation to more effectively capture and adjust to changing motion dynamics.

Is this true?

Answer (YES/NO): NO